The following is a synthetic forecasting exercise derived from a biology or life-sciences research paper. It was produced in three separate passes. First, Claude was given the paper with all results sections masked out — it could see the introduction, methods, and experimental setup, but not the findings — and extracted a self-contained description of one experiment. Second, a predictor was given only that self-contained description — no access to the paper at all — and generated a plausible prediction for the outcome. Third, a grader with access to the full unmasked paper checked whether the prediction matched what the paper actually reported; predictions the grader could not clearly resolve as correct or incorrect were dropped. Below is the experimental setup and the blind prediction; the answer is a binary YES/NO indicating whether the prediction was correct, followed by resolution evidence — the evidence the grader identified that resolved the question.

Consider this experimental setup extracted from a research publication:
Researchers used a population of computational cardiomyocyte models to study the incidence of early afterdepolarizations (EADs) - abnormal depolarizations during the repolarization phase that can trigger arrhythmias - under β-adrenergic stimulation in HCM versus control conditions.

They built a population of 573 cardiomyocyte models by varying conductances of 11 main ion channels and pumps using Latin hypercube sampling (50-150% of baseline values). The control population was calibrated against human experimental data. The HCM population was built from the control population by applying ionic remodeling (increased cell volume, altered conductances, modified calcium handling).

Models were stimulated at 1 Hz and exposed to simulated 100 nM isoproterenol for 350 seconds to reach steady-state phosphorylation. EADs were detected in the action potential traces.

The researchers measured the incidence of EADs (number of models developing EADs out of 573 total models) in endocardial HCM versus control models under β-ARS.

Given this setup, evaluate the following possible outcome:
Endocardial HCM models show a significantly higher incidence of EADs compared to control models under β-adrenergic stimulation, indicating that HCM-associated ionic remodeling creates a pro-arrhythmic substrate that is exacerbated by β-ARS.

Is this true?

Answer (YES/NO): YES